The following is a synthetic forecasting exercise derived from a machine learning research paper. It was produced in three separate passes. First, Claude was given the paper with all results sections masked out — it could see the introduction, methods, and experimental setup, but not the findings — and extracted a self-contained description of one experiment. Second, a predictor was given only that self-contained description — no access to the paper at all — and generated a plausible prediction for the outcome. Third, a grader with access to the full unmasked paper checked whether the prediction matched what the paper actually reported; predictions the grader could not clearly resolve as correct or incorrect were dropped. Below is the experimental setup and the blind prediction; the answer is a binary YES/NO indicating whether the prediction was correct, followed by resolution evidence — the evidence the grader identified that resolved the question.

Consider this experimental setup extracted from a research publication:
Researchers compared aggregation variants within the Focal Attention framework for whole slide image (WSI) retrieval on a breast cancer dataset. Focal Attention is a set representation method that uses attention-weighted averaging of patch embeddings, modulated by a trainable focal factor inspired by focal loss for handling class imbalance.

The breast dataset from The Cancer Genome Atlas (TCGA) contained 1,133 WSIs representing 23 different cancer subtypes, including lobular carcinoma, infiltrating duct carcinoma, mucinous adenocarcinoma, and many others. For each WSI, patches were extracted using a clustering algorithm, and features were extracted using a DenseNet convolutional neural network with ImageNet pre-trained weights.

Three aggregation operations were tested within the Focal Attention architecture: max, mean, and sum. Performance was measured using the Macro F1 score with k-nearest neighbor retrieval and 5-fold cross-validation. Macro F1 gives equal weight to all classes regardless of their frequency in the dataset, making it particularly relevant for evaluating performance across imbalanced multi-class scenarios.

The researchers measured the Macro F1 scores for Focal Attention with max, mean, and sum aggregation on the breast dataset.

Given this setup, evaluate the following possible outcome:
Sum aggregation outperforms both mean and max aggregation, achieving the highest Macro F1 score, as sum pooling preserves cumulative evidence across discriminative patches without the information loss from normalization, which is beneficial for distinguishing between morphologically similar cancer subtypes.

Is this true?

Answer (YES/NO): NO